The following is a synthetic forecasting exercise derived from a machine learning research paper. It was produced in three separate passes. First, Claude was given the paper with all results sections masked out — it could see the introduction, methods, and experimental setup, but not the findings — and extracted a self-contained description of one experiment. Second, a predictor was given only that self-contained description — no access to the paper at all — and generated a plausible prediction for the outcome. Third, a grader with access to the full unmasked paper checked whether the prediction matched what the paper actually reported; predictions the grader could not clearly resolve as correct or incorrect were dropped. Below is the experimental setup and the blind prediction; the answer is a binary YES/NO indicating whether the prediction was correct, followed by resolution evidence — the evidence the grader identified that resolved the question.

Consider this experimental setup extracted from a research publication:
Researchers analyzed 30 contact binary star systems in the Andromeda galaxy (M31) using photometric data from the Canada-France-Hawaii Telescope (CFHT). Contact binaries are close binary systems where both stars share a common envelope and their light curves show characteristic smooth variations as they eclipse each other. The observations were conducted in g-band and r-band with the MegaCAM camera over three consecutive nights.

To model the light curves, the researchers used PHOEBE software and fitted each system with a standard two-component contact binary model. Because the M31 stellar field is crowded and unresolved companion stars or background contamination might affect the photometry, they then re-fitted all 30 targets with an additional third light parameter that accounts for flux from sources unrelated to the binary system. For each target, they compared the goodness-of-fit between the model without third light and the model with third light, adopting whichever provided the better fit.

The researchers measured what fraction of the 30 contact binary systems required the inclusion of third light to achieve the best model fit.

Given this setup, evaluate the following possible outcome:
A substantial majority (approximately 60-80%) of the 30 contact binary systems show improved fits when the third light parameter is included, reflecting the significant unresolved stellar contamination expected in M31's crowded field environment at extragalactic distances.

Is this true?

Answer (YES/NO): NO